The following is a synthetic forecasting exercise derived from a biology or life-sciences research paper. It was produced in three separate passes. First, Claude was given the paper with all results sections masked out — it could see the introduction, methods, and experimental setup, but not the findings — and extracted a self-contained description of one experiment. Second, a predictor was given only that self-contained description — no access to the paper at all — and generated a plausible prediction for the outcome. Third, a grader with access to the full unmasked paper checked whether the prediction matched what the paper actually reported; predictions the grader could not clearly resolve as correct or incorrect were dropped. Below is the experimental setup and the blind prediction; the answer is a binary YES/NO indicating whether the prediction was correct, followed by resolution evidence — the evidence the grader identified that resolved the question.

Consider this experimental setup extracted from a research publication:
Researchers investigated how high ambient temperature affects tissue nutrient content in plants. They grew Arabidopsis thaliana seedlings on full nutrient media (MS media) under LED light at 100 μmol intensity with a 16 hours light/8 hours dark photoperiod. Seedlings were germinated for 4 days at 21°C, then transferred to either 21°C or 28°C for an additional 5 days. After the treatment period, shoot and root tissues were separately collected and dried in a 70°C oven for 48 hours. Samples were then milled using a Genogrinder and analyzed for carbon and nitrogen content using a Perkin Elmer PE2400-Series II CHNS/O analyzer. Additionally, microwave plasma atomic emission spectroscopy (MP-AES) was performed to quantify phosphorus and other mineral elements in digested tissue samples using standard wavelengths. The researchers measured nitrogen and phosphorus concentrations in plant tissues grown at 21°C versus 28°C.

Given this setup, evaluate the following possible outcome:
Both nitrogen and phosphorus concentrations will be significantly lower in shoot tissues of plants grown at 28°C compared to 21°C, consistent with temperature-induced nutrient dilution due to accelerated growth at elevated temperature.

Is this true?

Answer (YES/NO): YES